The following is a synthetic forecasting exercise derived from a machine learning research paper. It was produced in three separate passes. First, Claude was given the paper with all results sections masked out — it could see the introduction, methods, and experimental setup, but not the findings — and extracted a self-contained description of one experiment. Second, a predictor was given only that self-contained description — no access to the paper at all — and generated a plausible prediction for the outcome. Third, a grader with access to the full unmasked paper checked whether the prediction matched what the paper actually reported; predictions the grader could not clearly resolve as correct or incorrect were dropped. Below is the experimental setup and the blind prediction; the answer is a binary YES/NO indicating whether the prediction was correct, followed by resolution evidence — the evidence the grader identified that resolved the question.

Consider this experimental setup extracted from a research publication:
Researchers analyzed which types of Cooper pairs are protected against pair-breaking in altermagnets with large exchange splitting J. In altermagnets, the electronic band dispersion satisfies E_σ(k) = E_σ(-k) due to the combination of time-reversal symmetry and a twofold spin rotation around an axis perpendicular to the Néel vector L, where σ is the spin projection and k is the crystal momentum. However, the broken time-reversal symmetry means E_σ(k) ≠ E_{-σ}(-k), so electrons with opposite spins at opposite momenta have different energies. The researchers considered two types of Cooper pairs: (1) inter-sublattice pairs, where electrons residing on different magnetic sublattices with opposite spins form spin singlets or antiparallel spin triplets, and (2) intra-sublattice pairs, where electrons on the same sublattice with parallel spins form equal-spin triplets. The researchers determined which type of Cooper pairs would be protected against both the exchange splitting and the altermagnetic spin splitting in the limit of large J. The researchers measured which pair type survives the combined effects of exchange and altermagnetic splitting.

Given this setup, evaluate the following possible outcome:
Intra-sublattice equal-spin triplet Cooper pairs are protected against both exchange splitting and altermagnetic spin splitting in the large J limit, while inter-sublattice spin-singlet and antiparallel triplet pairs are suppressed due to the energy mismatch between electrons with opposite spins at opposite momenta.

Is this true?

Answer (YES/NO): YES